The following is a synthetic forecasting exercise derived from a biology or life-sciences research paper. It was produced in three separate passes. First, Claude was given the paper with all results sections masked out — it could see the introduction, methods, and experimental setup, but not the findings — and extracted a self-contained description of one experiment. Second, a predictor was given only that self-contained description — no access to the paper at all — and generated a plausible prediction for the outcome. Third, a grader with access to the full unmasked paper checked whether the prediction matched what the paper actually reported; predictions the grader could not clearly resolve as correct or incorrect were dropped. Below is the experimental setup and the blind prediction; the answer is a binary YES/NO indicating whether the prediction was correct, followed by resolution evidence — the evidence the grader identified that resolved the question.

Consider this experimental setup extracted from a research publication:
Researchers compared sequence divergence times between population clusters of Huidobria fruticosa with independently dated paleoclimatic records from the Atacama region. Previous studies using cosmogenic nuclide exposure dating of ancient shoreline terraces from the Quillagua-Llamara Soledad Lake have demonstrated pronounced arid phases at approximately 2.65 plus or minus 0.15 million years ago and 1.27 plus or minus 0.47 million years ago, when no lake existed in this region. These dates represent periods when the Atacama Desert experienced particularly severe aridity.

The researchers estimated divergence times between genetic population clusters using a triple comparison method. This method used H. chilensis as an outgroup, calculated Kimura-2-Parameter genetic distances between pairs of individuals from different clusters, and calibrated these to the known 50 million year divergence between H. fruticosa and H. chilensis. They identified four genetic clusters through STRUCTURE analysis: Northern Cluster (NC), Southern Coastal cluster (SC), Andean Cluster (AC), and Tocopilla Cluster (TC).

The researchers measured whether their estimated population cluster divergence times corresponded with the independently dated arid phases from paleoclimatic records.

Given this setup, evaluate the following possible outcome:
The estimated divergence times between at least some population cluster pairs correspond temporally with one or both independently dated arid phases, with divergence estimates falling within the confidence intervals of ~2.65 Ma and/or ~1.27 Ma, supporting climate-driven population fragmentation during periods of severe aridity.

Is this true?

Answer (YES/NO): YES